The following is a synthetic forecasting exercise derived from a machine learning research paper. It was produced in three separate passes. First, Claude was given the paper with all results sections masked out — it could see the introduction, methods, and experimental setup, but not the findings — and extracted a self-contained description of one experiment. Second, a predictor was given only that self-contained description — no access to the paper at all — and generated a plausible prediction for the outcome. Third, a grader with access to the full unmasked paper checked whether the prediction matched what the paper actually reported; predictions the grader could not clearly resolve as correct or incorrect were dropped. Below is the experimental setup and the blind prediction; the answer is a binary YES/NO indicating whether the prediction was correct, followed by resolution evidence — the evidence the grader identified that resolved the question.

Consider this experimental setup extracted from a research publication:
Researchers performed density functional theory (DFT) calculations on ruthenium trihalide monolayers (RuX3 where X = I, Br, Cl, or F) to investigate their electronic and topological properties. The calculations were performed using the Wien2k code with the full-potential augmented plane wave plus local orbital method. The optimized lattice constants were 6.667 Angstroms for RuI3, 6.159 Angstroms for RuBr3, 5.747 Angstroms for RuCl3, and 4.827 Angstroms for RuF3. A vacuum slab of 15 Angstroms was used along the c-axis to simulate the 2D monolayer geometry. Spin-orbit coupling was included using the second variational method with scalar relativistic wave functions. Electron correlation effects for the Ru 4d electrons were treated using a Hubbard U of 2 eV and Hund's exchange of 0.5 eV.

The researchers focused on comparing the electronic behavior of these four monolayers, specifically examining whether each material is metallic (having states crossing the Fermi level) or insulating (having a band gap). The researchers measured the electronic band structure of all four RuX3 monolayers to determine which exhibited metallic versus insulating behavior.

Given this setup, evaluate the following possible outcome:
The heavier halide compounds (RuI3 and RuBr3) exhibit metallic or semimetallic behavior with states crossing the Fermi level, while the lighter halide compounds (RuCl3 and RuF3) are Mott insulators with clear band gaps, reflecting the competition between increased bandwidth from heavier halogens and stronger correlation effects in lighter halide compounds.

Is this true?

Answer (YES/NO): NO